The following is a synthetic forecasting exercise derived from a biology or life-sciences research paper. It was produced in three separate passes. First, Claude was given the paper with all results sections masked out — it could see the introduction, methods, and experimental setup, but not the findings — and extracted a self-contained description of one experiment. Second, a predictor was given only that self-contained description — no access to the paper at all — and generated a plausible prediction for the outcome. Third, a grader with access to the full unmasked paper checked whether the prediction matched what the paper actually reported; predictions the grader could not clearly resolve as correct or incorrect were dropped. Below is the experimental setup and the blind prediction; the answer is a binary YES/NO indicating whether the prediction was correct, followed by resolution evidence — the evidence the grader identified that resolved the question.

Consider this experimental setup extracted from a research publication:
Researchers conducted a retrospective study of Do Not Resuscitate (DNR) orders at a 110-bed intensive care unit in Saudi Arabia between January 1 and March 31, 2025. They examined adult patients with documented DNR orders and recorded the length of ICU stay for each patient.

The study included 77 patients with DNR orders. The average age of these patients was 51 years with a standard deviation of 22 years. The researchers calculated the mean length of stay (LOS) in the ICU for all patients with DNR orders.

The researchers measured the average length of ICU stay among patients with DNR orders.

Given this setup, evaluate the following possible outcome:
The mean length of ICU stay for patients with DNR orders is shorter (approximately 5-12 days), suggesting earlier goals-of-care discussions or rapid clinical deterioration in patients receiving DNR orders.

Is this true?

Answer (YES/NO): NO